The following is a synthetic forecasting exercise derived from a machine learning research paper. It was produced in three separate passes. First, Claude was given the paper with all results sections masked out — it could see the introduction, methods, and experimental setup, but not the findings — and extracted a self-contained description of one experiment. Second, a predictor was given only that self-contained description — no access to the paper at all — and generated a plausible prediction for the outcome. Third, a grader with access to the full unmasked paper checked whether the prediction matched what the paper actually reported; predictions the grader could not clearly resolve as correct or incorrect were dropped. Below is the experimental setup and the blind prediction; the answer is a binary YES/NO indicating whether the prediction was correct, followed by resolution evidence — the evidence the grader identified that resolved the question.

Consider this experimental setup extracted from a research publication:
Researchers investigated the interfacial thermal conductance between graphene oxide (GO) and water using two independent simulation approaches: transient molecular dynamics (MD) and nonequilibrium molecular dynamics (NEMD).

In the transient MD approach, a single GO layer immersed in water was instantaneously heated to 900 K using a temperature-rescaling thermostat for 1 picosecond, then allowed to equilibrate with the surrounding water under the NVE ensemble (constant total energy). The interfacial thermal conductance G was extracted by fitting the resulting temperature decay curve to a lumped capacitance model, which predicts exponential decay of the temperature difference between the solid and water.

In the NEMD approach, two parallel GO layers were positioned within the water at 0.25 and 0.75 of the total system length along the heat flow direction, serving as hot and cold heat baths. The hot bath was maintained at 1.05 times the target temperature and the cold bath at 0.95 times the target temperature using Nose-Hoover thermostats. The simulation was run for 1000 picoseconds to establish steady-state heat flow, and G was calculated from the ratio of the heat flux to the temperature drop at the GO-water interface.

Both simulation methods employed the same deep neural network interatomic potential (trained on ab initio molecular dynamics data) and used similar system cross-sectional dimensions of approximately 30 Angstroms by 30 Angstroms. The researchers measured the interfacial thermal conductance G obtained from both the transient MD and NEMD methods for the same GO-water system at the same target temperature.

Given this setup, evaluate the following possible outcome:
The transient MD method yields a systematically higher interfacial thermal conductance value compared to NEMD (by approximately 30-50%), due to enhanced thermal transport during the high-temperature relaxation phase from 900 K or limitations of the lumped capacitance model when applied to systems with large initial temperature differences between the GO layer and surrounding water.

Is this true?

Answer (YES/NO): NO